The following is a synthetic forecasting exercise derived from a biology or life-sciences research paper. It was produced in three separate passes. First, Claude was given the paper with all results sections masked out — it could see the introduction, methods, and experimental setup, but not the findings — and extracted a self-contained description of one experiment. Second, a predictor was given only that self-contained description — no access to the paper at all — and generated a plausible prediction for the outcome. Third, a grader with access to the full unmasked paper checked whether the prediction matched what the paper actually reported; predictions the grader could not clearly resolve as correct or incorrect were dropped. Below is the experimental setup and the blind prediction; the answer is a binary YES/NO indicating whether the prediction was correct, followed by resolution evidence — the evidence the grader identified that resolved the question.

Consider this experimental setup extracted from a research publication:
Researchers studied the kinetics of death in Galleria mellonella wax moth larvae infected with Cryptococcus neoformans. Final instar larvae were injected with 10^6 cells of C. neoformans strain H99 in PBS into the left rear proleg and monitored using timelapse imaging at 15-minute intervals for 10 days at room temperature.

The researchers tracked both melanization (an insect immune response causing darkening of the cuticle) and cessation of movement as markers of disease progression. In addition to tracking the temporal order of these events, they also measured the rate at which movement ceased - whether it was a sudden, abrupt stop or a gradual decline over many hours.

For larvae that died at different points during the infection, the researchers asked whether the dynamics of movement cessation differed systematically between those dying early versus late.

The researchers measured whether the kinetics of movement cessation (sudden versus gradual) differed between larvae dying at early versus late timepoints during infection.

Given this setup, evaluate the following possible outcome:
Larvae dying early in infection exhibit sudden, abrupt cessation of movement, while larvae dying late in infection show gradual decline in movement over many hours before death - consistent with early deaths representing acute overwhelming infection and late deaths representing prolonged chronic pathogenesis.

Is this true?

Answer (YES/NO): YES